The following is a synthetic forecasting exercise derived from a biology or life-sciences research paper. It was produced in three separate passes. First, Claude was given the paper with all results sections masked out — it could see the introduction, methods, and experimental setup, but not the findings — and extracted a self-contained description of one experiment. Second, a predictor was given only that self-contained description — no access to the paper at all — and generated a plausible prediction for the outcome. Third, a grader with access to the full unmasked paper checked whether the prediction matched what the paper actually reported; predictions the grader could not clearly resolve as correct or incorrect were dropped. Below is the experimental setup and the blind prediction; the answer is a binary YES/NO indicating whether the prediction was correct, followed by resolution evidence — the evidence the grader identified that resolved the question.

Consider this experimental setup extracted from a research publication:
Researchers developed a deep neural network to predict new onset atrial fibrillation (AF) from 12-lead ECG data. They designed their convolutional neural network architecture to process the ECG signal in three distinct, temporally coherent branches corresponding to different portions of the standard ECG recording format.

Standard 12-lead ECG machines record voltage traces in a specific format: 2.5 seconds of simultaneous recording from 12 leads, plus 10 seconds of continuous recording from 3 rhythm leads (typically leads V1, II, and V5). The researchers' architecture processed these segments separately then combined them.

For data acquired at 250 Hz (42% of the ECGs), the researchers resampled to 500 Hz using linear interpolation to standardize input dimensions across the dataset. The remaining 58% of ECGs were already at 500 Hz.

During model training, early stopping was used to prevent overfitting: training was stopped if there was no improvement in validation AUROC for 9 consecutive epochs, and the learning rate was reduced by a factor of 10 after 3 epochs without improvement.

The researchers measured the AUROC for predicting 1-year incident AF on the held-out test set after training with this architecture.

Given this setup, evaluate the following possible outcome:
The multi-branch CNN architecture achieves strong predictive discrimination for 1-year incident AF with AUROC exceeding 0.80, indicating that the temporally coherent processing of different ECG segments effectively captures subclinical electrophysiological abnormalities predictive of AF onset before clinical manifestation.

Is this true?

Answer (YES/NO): YES